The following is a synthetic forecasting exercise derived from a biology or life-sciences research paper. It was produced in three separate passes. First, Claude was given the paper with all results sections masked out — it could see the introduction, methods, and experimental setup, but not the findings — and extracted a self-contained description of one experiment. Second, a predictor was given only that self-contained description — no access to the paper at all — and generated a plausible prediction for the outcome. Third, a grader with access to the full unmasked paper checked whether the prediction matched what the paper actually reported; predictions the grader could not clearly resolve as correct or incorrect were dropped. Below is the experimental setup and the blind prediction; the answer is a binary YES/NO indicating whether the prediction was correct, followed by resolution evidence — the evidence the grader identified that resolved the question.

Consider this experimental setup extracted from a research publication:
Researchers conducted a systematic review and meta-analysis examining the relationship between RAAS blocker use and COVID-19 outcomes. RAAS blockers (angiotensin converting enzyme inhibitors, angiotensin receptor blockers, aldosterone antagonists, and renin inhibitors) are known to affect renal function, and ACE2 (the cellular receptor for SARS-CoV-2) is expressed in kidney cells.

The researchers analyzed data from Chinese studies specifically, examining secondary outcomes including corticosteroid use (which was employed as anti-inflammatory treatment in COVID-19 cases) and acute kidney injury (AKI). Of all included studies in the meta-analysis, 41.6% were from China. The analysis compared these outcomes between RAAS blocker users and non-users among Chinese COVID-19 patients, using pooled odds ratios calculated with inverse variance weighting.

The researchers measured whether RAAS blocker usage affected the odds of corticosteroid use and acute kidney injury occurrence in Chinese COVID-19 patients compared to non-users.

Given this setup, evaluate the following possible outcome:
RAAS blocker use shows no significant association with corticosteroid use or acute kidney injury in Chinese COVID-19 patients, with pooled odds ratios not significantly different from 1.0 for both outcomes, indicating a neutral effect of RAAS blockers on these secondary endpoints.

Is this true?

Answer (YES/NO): YES